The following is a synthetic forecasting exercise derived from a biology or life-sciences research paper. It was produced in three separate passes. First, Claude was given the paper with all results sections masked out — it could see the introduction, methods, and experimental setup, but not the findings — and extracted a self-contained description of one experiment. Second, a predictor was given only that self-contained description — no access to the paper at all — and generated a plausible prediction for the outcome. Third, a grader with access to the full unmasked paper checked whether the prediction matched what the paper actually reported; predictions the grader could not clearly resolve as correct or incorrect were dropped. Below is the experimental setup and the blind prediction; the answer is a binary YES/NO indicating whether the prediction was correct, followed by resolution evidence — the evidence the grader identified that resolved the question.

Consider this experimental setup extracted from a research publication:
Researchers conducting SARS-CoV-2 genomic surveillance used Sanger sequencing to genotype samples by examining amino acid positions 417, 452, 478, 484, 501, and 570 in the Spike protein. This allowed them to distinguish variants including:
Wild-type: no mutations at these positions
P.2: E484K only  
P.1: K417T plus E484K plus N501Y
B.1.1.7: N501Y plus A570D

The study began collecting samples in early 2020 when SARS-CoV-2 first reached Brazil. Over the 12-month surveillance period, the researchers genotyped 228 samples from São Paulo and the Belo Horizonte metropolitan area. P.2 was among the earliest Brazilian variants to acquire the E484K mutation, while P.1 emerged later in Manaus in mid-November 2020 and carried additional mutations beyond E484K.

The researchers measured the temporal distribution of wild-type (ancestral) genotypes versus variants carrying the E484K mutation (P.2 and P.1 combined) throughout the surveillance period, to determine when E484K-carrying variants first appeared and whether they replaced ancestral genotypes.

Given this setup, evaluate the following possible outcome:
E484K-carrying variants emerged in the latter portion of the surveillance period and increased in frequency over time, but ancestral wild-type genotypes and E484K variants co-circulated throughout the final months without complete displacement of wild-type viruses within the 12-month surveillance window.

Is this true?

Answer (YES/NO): NO